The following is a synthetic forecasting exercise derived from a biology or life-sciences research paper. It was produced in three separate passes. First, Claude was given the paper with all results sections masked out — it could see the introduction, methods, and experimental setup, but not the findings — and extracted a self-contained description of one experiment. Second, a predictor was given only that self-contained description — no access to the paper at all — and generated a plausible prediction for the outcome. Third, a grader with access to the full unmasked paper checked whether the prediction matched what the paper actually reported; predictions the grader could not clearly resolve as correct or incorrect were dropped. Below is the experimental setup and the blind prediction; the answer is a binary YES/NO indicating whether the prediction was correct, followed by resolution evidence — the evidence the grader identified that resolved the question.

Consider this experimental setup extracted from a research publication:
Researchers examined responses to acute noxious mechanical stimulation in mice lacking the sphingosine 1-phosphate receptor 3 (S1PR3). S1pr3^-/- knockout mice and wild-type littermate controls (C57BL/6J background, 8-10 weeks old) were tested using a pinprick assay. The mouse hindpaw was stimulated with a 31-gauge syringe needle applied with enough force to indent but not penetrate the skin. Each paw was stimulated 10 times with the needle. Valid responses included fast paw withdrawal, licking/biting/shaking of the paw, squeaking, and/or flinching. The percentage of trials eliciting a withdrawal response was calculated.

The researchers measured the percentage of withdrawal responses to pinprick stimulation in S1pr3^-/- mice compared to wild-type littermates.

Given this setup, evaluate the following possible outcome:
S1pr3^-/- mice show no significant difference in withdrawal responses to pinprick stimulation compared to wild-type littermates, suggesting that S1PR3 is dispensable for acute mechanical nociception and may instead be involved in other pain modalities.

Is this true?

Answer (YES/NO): NO